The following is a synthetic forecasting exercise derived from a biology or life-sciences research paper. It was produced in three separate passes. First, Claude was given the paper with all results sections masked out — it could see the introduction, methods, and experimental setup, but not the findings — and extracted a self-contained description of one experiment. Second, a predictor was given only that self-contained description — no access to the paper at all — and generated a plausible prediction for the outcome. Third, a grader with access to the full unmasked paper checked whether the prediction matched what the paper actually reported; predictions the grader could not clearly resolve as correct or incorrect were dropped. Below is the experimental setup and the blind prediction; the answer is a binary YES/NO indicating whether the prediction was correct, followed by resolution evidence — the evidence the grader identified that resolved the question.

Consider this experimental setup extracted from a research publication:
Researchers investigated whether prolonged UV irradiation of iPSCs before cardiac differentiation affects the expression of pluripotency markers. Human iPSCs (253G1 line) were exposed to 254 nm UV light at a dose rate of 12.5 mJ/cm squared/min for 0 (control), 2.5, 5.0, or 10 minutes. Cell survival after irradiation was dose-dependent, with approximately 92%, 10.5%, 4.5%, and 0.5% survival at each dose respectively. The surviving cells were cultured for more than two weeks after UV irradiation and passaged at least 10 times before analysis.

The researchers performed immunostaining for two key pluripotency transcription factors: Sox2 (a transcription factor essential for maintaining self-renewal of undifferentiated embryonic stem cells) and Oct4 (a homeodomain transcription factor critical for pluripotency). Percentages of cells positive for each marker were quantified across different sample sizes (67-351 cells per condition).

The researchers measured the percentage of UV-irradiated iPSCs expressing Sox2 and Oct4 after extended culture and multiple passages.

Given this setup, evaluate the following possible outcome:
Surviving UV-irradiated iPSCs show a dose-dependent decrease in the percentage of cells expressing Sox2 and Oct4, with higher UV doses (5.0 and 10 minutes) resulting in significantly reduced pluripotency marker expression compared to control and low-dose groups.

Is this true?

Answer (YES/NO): NO